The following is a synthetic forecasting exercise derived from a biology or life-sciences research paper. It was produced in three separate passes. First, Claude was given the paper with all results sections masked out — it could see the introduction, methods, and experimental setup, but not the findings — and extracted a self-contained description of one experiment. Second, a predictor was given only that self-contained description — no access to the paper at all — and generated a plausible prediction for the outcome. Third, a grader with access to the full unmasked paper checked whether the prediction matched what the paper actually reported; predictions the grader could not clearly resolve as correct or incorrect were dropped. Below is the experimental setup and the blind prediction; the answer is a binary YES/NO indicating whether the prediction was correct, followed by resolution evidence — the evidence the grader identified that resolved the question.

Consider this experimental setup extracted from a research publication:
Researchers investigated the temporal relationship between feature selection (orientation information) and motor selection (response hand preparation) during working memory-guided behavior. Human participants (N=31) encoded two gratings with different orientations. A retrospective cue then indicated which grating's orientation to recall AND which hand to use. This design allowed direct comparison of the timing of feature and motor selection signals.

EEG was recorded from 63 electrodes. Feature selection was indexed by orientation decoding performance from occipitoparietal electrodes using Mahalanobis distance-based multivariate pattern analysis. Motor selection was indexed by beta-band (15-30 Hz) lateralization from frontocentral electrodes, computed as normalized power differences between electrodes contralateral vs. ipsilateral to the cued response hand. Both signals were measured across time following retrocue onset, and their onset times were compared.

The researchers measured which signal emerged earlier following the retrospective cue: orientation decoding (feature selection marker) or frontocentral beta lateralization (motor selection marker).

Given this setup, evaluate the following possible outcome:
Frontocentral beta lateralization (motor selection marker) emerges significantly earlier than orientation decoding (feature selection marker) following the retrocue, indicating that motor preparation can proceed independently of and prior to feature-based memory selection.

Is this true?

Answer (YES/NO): YES